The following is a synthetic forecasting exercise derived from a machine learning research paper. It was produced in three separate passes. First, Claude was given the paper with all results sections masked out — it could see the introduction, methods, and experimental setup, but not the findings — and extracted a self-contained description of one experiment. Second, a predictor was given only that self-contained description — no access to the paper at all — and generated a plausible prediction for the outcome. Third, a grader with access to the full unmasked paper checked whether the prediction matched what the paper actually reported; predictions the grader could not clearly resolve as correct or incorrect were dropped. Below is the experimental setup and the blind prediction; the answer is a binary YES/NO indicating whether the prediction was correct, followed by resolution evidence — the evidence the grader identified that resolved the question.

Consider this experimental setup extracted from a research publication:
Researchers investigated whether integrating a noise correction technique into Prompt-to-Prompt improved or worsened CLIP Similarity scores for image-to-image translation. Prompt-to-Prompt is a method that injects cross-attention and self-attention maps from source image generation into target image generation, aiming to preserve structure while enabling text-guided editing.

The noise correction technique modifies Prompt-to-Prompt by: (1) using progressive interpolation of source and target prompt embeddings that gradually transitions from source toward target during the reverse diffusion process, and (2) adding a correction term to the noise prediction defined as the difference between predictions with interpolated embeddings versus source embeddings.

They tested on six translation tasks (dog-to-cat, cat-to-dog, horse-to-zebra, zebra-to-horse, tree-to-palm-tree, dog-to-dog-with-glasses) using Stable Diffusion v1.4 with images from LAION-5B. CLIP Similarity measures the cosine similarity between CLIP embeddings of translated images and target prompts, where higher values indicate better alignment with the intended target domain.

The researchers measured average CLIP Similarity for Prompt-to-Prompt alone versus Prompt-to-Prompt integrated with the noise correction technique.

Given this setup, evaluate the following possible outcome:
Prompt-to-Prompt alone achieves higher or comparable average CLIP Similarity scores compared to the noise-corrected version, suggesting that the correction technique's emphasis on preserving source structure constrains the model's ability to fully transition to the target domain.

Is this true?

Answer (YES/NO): YES